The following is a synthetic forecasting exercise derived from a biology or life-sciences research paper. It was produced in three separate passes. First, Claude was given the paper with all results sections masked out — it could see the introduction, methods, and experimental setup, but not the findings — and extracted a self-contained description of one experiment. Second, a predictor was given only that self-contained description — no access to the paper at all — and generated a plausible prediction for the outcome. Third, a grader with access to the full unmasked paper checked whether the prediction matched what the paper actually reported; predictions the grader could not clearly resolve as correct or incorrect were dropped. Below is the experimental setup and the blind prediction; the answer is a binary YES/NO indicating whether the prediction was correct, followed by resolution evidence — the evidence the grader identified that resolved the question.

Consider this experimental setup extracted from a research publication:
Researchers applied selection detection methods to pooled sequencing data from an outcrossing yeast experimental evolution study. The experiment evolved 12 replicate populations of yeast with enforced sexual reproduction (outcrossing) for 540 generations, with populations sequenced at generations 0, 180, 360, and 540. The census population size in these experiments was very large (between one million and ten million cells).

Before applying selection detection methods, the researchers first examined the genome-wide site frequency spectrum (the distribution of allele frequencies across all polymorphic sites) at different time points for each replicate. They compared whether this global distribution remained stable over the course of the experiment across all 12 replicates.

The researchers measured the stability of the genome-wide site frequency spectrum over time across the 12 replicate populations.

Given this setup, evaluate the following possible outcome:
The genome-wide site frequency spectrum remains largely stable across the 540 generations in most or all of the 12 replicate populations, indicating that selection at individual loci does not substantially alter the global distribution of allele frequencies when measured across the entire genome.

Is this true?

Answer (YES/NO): NO